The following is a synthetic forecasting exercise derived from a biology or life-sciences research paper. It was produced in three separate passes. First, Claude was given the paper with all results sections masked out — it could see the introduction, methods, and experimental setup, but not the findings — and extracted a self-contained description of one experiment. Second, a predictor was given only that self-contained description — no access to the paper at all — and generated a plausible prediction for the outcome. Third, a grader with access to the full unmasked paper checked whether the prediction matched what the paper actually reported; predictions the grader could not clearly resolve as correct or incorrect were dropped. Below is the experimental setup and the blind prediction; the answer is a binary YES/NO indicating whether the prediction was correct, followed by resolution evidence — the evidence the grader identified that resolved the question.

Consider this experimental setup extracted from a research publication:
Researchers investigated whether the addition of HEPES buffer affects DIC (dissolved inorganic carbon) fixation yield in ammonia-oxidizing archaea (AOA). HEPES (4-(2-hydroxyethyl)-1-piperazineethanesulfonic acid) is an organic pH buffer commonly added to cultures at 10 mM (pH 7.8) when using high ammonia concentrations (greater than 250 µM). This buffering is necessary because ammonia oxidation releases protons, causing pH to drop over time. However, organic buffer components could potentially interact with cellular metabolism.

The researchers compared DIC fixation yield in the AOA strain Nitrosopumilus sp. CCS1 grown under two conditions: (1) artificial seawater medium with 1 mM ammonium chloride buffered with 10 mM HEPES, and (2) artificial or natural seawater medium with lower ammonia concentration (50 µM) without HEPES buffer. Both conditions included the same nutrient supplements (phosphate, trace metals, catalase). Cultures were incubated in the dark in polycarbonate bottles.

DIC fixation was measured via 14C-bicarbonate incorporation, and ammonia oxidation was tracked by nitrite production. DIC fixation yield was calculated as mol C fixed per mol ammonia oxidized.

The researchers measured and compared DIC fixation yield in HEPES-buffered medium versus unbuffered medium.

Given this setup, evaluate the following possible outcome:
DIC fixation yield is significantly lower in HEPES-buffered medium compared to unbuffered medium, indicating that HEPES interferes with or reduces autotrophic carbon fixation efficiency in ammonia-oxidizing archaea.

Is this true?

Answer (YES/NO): NO